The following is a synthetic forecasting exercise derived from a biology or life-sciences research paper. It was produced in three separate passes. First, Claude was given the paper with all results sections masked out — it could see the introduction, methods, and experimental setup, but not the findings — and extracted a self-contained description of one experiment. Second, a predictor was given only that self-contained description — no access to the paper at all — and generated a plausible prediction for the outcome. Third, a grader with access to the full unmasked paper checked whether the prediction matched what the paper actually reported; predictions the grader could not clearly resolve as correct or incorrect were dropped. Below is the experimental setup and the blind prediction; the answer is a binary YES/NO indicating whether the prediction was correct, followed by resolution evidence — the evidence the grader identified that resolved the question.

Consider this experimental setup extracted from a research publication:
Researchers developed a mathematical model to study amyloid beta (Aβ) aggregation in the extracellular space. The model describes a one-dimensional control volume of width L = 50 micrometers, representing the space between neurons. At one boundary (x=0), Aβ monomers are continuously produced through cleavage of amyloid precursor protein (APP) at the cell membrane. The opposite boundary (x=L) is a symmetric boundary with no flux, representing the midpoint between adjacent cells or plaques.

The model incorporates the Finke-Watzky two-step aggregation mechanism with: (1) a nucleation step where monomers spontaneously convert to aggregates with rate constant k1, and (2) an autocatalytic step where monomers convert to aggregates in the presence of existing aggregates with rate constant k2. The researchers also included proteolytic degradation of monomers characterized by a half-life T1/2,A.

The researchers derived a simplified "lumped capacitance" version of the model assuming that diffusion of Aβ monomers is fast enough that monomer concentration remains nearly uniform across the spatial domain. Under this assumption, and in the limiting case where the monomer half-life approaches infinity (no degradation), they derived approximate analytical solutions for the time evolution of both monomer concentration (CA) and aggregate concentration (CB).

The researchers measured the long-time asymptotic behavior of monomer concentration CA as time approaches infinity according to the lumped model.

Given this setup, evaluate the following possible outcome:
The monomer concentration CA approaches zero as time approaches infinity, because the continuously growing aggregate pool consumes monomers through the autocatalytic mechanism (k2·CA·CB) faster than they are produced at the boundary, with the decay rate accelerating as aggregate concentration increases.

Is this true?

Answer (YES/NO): YES